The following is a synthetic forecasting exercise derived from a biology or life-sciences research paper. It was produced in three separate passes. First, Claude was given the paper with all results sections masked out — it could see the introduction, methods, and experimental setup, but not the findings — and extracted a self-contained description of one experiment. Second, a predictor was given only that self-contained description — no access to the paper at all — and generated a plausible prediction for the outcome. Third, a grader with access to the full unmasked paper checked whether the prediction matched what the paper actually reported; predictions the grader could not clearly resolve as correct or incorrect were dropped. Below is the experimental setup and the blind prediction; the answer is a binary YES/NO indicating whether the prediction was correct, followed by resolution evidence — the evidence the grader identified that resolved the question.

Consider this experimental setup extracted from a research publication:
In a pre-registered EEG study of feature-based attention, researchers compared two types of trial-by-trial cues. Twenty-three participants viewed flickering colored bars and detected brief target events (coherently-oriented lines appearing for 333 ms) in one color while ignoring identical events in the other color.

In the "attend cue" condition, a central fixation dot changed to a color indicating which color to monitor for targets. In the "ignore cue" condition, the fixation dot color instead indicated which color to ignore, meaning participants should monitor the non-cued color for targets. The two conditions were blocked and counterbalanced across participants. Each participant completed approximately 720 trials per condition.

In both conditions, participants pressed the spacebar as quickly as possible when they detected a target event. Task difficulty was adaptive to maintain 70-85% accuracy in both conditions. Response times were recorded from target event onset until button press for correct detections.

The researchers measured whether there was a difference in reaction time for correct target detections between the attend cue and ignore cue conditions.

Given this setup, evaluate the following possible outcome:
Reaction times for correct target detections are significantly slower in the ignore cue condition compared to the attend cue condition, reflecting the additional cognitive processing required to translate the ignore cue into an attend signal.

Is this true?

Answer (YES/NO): NO